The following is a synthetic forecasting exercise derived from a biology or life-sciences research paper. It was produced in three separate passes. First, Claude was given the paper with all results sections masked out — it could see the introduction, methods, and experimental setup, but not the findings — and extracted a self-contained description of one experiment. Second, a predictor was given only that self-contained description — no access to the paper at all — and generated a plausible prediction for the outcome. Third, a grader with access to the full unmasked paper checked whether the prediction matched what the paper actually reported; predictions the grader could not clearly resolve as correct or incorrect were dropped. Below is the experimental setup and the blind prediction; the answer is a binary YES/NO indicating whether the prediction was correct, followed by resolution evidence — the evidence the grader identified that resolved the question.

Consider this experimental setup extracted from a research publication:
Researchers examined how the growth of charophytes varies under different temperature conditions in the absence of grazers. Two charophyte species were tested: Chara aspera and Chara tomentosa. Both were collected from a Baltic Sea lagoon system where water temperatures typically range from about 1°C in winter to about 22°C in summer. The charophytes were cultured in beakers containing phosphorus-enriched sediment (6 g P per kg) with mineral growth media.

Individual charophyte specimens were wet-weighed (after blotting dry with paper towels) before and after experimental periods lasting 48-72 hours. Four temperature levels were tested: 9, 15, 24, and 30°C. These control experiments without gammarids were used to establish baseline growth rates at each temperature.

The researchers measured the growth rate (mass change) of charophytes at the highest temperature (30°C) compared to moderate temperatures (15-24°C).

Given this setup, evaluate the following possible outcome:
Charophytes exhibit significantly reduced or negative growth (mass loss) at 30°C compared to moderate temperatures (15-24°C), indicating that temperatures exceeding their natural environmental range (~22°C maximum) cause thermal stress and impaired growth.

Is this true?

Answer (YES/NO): NO